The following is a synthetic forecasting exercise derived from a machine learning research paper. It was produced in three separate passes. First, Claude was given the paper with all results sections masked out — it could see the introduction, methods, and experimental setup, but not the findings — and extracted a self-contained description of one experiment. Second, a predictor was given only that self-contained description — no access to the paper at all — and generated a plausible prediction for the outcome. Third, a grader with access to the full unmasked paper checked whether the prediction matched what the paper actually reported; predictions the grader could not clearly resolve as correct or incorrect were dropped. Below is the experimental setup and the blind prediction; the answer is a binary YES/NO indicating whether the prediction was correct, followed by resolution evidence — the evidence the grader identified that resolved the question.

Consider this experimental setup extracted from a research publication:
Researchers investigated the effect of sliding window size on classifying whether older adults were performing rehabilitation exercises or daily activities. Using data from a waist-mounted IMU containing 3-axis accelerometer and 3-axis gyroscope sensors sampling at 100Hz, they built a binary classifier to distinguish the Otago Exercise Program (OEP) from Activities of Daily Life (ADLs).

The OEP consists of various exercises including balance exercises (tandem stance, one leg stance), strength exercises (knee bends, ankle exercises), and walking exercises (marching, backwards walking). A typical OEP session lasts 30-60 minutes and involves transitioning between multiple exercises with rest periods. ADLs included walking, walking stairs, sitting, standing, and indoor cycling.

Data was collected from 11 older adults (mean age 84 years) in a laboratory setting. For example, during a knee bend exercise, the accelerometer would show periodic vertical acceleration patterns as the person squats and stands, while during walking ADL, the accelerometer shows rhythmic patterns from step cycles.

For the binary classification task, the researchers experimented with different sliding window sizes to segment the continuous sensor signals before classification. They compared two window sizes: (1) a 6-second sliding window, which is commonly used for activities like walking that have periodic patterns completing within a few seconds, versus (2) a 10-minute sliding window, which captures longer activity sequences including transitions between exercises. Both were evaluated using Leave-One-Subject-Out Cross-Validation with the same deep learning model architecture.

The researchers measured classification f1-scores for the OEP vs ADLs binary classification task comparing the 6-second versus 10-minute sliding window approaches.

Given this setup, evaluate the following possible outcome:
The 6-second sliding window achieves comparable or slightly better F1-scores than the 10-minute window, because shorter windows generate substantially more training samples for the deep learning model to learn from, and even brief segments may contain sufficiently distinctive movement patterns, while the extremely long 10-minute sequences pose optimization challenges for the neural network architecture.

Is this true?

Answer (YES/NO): NO